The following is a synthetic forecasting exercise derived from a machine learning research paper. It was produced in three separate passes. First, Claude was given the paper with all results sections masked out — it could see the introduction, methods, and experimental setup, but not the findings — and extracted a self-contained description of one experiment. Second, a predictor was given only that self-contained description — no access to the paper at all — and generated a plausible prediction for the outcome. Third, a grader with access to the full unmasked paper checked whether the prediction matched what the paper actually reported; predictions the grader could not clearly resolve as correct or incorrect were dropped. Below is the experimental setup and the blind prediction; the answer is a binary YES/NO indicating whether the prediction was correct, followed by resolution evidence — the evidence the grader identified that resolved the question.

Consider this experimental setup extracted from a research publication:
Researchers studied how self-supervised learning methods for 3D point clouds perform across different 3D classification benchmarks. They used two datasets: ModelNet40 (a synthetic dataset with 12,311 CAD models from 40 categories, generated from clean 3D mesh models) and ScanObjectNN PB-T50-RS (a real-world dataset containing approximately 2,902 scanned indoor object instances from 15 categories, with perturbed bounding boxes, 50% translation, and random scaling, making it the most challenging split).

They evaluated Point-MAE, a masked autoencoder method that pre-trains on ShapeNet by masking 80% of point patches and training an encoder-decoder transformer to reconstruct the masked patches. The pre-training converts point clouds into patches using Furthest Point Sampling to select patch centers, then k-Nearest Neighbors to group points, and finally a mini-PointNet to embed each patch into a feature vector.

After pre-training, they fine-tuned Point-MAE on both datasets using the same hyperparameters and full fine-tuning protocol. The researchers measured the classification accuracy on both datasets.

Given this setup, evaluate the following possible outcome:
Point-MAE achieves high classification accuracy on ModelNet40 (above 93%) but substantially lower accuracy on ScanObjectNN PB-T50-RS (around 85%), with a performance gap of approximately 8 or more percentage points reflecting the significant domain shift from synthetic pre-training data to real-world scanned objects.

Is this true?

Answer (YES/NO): YES